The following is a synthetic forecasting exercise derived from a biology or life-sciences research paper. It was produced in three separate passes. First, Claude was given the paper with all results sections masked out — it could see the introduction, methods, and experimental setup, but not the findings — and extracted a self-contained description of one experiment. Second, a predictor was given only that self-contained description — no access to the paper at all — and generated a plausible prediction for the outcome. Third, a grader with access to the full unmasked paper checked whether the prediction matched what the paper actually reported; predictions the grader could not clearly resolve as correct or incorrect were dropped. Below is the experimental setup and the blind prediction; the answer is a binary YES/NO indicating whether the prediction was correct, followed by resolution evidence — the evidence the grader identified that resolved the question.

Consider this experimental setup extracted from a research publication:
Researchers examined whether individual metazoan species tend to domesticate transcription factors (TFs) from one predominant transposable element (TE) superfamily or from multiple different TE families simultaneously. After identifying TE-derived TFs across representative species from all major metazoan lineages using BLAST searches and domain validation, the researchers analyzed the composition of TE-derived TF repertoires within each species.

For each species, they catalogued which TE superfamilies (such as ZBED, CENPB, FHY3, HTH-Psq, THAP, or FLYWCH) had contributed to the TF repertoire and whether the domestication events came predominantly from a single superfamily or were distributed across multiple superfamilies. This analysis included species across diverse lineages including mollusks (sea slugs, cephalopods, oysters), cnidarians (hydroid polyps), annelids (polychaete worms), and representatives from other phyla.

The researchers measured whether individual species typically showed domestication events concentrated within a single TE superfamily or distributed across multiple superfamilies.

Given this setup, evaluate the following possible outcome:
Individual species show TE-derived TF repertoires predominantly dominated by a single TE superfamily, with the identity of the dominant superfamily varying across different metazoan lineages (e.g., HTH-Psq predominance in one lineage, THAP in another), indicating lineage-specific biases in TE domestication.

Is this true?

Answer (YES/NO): NO